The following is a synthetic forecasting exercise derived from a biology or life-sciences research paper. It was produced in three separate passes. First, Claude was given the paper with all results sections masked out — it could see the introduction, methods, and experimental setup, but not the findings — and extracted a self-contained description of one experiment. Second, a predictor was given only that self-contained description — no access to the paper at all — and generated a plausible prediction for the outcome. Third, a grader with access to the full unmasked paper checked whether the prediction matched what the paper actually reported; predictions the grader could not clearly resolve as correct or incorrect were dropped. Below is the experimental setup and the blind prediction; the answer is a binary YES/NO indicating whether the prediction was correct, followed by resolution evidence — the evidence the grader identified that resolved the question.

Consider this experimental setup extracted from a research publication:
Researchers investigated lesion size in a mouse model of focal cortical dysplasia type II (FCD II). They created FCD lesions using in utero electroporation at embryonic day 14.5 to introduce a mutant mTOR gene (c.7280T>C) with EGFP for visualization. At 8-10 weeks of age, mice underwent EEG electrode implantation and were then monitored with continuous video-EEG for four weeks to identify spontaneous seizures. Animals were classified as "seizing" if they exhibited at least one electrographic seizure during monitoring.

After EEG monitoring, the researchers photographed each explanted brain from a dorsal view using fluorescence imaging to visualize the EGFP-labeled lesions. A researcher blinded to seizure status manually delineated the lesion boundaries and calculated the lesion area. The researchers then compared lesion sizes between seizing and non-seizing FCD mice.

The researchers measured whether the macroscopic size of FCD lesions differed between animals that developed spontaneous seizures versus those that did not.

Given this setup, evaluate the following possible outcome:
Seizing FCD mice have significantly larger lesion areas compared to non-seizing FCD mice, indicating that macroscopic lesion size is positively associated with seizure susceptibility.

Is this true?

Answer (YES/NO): NO